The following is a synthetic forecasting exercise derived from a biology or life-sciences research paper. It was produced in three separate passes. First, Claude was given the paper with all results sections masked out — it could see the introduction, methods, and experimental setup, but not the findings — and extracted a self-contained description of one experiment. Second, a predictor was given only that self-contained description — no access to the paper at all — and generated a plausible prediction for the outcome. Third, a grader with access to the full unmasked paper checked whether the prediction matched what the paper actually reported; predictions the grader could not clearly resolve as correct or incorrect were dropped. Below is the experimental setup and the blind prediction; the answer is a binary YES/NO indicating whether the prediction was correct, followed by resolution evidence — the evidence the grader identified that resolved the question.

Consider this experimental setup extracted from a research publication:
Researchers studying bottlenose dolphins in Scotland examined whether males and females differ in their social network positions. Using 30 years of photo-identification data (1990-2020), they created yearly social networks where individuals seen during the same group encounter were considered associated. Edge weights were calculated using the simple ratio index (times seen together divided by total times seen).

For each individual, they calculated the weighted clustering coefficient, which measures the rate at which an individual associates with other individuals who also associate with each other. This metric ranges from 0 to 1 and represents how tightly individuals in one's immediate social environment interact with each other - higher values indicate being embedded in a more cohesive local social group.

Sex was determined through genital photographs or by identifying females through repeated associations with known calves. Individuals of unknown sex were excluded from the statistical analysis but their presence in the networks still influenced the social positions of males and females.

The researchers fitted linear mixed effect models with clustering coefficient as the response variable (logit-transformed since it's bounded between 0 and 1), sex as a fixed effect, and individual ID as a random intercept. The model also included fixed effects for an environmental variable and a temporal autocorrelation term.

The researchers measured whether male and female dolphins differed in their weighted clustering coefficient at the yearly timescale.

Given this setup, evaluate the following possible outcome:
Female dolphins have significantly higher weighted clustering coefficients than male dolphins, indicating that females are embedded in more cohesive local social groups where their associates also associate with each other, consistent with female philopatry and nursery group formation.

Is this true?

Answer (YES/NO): NO